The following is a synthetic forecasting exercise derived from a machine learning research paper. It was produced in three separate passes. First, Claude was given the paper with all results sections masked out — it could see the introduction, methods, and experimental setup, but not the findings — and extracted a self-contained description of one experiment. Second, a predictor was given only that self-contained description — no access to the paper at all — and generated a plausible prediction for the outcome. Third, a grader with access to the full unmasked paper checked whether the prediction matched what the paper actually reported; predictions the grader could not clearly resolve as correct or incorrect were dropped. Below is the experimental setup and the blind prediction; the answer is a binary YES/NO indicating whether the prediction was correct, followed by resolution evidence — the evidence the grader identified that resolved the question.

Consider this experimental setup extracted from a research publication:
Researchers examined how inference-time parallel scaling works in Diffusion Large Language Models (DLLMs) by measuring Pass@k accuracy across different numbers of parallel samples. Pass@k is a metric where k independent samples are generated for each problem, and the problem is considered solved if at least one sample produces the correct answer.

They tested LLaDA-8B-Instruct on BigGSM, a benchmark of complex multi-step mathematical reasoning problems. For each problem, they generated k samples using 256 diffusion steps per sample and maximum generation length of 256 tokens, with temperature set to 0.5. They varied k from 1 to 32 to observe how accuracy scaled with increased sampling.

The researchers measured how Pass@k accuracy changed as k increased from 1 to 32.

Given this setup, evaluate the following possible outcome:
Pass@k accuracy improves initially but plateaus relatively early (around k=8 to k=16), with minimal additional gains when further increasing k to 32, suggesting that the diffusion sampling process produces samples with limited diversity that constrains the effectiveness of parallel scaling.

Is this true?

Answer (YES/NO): NO